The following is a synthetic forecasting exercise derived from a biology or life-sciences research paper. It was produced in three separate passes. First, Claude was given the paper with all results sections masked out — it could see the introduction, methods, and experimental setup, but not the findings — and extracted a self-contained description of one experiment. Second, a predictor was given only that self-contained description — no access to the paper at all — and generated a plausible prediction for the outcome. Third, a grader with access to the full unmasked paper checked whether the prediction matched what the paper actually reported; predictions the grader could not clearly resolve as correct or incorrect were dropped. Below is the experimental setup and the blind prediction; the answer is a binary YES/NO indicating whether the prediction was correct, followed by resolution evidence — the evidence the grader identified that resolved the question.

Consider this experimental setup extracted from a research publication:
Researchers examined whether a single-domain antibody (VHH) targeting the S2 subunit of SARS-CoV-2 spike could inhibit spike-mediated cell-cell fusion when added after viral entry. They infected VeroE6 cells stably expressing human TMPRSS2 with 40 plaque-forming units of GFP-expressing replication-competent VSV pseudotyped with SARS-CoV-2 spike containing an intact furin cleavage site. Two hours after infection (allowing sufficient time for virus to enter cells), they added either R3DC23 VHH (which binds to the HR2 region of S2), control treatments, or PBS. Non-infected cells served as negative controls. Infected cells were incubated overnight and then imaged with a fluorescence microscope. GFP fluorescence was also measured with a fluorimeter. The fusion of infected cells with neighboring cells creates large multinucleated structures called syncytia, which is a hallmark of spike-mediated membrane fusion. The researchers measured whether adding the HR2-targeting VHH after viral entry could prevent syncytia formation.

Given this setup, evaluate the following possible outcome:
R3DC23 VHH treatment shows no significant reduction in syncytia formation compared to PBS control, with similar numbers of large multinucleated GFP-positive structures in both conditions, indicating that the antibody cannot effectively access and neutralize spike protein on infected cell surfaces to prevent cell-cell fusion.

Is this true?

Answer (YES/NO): NO